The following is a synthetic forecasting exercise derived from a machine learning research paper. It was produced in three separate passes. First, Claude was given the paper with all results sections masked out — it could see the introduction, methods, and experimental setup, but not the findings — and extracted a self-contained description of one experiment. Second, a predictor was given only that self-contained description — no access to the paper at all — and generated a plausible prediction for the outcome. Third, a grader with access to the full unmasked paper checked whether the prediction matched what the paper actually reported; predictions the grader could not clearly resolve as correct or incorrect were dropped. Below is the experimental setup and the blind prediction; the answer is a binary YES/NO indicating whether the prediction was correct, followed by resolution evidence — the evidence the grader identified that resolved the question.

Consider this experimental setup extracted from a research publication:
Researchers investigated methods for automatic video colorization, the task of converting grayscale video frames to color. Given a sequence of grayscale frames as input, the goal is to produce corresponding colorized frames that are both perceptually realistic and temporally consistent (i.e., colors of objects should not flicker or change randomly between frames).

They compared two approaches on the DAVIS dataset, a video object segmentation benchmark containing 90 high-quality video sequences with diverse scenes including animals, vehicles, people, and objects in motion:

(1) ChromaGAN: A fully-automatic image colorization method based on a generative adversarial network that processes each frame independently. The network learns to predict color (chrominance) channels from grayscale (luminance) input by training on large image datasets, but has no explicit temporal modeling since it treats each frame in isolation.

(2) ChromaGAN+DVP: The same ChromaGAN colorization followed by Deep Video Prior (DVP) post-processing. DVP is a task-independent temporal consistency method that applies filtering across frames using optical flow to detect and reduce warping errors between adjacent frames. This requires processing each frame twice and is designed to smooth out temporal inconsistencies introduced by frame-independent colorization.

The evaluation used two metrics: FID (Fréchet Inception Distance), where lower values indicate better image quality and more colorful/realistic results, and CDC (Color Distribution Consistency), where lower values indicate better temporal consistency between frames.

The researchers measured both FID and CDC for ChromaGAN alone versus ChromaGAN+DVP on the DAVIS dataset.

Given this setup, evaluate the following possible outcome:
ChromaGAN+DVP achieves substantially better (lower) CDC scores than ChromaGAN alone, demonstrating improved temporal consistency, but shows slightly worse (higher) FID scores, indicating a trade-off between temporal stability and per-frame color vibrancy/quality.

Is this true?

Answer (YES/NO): YES